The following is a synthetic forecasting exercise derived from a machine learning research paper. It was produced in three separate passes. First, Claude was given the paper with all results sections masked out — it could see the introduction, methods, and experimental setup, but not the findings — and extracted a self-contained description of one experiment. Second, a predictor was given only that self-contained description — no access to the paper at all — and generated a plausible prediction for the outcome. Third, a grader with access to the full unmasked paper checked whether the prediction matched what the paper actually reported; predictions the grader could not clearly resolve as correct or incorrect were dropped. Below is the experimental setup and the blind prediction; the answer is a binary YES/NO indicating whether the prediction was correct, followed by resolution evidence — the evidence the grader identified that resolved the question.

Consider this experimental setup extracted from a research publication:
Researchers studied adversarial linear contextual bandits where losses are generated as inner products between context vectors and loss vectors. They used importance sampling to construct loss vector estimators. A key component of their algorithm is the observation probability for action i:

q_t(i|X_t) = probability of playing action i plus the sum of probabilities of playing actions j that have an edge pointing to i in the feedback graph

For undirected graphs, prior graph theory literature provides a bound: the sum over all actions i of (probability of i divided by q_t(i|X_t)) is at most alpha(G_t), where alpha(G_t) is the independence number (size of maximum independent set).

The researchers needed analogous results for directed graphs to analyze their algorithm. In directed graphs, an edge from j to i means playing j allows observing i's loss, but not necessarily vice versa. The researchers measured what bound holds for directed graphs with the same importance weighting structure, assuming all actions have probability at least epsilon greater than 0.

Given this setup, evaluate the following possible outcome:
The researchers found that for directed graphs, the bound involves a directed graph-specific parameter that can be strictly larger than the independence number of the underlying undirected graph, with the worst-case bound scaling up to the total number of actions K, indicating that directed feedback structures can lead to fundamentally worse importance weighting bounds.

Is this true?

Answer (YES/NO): YES